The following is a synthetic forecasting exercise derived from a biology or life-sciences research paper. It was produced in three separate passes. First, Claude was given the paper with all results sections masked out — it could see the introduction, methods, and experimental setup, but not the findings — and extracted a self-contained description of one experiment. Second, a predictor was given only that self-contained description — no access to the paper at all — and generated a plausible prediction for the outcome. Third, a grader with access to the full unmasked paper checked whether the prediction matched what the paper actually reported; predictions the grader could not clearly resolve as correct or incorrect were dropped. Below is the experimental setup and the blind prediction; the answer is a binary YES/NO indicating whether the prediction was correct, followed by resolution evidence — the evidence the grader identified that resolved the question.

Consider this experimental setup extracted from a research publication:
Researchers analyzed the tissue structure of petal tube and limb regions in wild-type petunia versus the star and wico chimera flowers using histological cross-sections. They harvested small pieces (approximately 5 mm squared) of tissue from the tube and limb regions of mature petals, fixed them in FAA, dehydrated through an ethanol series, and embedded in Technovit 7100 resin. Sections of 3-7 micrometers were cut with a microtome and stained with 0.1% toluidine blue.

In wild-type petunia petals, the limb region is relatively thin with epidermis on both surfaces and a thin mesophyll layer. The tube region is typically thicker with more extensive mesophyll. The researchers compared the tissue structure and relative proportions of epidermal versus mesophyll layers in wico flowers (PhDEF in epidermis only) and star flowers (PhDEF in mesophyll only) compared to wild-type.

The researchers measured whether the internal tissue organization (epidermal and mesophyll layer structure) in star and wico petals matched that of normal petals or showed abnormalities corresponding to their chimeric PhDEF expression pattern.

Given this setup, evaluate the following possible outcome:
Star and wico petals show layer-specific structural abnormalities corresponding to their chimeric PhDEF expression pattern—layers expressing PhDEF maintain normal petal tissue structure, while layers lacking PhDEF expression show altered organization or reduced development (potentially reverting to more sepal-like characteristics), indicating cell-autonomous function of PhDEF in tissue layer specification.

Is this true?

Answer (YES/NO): NO